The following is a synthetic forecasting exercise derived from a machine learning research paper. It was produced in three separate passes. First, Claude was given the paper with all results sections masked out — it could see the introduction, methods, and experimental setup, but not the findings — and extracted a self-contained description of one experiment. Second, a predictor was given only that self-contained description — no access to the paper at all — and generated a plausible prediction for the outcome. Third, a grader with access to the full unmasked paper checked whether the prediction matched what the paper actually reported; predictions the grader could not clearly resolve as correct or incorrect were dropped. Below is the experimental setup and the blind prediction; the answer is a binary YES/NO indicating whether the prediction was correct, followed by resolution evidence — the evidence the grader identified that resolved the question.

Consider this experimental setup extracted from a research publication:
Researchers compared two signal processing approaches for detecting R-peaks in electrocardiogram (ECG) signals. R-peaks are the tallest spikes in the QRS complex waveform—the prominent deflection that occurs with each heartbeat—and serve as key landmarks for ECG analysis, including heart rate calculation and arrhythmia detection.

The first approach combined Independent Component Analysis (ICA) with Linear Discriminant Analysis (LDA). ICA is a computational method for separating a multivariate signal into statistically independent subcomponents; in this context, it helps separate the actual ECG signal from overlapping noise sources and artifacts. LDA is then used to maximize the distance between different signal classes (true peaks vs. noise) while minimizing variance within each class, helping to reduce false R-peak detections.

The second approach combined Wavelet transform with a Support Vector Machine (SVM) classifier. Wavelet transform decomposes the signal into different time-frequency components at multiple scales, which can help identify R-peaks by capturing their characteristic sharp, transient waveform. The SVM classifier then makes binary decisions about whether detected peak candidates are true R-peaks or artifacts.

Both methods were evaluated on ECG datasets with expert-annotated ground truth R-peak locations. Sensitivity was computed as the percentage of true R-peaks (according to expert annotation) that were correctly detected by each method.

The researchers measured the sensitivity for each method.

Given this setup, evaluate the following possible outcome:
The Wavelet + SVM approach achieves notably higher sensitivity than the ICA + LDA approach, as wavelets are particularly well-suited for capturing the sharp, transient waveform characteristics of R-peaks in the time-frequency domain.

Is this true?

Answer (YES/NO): NO